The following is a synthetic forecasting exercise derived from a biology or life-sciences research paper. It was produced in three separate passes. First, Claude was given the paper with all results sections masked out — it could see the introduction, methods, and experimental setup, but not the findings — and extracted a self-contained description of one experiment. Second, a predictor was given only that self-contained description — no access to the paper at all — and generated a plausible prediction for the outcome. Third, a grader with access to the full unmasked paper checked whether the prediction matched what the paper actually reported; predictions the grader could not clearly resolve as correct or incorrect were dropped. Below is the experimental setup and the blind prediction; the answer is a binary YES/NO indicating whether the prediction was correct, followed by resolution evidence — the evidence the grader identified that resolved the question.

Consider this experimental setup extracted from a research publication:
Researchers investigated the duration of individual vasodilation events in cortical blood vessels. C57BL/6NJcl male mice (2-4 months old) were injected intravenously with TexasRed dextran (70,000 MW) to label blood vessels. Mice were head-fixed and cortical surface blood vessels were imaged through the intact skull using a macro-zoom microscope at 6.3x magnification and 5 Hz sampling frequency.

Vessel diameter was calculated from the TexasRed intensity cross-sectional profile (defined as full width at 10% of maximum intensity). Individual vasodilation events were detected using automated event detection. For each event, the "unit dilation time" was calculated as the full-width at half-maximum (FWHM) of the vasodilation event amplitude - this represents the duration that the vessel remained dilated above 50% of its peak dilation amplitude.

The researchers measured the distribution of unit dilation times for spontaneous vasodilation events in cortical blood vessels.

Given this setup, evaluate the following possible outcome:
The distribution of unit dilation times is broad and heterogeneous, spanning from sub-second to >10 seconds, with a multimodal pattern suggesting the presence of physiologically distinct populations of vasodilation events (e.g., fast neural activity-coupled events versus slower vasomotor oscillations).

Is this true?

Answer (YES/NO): NO